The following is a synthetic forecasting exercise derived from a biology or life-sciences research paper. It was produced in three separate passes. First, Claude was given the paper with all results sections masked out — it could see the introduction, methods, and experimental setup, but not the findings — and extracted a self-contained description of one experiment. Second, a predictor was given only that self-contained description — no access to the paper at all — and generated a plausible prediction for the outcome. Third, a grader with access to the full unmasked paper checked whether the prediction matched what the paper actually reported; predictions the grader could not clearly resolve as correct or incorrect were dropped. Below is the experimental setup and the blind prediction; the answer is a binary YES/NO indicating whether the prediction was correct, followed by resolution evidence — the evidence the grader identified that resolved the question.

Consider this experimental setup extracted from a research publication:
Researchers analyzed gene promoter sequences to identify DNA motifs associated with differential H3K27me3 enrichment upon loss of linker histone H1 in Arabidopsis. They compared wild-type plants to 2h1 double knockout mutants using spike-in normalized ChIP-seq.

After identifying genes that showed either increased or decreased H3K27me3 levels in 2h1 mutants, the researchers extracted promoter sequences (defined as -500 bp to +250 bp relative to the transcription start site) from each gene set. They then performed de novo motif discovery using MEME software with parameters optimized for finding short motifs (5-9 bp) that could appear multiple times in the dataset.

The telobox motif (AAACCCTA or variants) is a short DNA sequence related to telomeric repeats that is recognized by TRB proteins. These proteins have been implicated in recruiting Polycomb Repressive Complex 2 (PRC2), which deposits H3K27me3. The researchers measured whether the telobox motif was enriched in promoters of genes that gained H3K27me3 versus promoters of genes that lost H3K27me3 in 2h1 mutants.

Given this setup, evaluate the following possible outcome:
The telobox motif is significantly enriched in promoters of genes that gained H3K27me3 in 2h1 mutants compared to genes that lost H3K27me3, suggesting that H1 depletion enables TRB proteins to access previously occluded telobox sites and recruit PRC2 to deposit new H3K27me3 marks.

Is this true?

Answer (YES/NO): YES